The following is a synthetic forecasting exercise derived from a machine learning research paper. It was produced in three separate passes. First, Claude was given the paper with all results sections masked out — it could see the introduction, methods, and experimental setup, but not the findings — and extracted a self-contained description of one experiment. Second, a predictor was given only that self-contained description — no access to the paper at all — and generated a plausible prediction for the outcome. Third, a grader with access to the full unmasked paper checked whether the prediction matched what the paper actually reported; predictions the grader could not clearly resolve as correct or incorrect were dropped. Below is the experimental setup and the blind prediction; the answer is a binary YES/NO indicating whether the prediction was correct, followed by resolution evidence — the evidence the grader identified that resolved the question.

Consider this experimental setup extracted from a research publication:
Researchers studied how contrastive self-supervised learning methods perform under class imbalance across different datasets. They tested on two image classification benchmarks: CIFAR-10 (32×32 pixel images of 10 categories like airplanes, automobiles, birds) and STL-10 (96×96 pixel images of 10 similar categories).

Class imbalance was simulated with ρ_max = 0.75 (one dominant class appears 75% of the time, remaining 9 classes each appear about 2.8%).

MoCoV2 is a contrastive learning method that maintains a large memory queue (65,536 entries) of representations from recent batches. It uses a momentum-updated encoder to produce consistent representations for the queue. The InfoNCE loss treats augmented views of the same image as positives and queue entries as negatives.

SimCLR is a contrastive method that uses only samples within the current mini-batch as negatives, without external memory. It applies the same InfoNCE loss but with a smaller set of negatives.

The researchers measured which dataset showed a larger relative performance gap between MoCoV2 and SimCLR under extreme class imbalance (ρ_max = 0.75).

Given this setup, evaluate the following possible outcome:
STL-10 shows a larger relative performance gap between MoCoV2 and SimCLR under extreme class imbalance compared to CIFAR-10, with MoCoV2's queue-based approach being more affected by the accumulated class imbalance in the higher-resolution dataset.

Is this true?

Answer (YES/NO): YES